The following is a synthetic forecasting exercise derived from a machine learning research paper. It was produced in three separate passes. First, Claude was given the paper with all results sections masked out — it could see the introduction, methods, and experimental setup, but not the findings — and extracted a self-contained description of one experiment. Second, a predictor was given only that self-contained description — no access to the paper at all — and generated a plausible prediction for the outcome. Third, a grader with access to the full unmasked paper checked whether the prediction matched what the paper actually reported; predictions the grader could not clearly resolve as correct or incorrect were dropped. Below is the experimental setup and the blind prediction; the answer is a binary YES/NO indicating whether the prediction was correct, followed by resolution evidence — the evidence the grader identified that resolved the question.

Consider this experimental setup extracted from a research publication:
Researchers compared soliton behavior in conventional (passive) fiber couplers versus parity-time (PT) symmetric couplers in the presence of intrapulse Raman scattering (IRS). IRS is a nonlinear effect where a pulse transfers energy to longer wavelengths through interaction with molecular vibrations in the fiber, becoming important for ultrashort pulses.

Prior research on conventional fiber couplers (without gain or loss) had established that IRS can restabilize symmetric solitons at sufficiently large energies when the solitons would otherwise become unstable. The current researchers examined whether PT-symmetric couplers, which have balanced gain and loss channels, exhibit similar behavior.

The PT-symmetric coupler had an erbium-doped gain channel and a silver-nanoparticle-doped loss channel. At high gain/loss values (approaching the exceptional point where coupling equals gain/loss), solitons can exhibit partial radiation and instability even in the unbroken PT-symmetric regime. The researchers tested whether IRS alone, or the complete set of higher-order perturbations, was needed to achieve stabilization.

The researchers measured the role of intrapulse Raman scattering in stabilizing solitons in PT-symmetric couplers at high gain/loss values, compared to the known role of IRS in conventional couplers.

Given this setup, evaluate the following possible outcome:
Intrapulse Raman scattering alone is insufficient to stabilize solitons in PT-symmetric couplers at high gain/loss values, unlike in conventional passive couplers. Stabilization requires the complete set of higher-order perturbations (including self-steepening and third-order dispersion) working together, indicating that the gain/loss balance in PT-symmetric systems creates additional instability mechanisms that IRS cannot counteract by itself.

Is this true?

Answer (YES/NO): YES